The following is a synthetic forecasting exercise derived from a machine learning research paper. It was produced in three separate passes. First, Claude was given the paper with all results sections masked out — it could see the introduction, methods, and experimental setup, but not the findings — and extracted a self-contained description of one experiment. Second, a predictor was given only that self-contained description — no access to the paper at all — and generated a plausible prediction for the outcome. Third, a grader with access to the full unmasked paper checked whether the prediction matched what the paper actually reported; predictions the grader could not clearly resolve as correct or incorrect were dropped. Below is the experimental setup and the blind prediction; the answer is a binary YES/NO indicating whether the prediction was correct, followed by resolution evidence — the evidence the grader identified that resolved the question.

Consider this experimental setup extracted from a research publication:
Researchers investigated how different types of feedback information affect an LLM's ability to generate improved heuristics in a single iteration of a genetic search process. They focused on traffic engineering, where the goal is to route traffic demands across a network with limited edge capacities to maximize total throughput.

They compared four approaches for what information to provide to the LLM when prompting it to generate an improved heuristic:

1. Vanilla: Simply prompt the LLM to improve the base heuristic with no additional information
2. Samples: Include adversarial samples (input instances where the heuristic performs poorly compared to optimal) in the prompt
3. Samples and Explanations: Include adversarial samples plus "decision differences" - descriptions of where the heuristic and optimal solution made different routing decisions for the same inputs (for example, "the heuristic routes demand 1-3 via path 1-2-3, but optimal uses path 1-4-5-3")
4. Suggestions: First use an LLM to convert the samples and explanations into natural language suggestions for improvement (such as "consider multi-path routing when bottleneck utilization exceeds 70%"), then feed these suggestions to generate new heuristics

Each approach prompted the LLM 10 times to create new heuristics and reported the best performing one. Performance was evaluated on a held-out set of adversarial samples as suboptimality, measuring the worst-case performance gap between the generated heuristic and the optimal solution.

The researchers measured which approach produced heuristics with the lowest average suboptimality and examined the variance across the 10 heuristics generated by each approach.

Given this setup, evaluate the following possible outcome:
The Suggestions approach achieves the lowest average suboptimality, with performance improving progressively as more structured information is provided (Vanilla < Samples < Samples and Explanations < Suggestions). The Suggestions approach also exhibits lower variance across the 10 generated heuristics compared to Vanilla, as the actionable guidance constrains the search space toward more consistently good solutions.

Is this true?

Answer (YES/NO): YES